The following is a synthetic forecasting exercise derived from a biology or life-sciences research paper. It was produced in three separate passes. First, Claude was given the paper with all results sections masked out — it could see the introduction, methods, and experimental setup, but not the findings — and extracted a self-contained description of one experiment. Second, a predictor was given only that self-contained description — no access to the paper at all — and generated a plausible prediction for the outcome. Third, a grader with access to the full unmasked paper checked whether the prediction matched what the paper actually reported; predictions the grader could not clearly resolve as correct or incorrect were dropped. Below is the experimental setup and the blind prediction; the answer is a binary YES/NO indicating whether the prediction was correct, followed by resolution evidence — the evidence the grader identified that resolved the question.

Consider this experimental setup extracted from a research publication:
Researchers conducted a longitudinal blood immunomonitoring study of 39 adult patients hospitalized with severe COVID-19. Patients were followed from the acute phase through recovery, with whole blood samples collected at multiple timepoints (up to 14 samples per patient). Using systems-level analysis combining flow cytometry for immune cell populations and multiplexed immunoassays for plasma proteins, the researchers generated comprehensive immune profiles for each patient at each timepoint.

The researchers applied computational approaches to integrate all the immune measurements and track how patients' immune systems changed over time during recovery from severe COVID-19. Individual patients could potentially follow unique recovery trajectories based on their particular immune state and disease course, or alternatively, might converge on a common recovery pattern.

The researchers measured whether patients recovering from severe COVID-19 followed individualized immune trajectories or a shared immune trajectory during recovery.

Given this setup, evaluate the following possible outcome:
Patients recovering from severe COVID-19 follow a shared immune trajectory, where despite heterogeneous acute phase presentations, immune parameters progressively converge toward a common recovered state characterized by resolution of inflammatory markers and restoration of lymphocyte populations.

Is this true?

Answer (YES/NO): YES